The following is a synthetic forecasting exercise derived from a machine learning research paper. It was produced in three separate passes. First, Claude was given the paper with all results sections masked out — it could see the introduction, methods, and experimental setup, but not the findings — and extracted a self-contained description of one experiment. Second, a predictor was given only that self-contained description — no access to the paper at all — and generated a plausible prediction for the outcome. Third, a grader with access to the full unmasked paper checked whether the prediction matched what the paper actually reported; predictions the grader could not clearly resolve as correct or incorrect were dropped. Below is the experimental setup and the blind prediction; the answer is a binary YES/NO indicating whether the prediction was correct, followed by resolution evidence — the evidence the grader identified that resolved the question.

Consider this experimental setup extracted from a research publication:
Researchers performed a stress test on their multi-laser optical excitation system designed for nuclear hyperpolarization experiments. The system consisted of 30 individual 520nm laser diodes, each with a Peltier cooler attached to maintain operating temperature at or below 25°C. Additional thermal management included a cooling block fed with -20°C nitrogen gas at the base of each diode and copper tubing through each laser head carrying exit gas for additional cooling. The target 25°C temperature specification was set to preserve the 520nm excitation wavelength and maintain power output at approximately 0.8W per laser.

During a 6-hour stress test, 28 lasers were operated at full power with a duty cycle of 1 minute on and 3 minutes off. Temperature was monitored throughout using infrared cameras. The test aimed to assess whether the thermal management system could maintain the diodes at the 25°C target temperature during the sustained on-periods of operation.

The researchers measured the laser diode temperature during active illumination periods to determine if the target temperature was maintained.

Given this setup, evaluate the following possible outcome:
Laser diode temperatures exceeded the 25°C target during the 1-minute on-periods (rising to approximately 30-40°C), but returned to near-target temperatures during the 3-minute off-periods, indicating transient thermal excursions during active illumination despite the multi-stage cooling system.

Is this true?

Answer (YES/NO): NO